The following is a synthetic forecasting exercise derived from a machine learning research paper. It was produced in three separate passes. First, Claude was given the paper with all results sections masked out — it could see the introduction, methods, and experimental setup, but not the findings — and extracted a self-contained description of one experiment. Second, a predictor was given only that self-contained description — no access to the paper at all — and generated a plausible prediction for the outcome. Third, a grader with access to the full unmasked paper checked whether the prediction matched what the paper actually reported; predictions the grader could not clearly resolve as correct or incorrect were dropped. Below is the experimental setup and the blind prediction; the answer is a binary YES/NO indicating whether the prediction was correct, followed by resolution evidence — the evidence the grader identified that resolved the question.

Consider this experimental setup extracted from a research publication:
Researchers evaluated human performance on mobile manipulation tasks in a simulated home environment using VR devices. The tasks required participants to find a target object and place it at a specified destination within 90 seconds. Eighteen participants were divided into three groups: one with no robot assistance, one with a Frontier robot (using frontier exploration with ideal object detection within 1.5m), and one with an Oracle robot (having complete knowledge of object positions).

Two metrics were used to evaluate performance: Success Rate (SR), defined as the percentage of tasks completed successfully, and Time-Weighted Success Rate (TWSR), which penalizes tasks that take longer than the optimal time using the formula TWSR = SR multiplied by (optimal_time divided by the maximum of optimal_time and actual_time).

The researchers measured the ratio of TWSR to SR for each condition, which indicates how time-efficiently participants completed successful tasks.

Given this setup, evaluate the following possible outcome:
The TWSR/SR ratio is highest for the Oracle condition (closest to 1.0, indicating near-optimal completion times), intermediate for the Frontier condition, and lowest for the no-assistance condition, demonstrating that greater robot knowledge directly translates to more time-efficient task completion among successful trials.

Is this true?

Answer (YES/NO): NO